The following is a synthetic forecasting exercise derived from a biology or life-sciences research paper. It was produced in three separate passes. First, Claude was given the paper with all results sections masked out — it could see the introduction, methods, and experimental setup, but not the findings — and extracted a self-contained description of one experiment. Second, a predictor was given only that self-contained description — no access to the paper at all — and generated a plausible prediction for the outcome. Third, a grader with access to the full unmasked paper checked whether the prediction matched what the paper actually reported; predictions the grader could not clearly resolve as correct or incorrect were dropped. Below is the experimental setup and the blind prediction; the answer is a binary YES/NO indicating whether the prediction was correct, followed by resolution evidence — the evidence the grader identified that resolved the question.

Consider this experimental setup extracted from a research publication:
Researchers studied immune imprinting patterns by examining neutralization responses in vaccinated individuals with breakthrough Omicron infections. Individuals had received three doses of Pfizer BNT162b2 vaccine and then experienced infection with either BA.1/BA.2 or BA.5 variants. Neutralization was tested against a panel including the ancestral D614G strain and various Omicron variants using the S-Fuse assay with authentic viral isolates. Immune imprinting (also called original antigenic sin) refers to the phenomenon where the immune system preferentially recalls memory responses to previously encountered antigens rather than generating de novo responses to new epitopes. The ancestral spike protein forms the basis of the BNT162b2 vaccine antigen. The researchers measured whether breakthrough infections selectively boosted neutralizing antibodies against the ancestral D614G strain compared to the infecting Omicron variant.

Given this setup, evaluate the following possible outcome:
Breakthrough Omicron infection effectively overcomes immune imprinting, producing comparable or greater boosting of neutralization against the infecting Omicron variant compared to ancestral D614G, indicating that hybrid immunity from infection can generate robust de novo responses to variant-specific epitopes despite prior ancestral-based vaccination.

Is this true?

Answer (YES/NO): NO